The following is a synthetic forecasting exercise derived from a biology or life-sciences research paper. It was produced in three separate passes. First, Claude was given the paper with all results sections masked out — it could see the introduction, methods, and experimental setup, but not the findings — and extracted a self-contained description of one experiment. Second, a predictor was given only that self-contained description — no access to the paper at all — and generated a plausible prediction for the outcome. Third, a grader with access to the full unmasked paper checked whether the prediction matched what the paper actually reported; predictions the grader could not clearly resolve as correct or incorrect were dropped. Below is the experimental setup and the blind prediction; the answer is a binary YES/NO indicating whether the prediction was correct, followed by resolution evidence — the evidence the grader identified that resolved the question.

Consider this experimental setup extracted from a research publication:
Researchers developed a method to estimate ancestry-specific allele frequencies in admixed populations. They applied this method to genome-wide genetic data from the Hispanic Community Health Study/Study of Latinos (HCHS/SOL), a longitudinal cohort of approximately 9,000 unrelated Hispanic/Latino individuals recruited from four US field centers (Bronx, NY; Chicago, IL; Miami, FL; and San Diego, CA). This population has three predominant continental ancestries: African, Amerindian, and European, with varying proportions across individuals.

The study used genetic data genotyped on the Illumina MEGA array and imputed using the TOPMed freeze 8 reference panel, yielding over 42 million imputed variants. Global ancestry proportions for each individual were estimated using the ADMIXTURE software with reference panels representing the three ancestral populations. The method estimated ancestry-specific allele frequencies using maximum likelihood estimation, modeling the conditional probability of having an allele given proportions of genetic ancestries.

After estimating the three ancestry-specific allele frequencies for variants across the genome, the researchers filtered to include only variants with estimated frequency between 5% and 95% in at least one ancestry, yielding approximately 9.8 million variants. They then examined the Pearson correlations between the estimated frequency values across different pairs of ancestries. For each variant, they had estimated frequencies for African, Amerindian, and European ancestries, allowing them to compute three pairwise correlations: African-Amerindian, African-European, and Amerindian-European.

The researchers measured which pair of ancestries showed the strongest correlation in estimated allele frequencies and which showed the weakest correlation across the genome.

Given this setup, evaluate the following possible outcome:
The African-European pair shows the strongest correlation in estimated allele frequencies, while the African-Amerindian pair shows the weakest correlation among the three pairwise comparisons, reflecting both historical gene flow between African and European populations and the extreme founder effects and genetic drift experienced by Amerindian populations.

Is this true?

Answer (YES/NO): NO